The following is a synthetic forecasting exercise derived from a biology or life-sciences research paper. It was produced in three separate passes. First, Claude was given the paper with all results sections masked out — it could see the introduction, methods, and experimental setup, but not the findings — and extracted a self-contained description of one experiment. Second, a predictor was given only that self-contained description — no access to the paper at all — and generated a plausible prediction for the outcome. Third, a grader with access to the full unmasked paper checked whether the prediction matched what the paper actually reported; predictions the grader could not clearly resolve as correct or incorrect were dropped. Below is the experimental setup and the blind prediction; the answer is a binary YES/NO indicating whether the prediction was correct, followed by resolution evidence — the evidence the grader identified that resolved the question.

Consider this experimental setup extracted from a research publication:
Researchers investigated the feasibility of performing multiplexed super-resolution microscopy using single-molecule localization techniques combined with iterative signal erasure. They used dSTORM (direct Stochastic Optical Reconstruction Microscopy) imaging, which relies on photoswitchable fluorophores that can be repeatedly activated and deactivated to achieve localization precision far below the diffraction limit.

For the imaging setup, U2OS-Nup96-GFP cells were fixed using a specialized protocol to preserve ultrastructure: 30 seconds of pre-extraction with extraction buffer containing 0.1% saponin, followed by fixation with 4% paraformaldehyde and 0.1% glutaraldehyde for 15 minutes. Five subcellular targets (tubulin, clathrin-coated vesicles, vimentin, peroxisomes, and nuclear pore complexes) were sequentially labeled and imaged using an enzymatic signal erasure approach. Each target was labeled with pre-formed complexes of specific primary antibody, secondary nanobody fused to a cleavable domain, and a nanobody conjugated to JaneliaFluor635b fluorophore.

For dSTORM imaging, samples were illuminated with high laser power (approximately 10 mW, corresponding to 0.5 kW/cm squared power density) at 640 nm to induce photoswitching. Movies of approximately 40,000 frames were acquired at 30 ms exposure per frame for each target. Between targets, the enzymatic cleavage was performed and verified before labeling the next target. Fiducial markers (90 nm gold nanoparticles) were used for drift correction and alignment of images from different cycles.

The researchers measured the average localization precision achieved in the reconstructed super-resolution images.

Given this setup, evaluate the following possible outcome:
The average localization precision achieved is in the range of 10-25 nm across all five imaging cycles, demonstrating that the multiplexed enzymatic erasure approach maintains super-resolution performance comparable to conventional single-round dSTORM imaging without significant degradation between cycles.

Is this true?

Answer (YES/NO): YES